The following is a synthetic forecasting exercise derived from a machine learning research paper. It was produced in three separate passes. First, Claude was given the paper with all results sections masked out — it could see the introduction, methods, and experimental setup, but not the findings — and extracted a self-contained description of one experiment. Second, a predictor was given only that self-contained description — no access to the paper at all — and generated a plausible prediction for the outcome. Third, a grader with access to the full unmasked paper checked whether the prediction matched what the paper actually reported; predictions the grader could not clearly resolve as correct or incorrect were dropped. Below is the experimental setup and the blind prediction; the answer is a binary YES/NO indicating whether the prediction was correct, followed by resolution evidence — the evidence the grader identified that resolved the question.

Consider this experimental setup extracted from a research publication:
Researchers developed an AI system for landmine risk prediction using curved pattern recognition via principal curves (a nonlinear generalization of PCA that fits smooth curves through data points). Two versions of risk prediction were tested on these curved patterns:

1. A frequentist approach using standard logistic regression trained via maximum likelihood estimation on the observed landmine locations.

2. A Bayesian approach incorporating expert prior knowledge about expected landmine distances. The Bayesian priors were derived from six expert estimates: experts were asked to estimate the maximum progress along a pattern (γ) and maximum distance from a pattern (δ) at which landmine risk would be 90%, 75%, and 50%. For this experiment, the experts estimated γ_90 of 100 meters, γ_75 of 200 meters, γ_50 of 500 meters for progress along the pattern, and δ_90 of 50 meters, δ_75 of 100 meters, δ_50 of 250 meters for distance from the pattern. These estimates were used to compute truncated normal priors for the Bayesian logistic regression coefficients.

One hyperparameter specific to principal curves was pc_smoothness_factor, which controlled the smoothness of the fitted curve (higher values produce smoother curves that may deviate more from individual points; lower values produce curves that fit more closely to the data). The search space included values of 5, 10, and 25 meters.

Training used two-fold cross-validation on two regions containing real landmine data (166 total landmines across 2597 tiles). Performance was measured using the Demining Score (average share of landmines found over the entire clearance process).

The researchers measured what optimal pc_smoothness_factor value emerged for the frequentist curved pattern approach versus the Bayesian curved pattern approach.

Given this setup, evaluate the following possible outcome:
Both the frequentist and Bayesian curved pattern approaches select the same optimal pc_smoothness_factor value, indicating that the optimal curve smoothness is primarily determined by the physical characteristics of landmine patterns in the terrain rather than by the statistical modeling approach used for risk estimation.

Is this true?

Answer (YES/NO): NO